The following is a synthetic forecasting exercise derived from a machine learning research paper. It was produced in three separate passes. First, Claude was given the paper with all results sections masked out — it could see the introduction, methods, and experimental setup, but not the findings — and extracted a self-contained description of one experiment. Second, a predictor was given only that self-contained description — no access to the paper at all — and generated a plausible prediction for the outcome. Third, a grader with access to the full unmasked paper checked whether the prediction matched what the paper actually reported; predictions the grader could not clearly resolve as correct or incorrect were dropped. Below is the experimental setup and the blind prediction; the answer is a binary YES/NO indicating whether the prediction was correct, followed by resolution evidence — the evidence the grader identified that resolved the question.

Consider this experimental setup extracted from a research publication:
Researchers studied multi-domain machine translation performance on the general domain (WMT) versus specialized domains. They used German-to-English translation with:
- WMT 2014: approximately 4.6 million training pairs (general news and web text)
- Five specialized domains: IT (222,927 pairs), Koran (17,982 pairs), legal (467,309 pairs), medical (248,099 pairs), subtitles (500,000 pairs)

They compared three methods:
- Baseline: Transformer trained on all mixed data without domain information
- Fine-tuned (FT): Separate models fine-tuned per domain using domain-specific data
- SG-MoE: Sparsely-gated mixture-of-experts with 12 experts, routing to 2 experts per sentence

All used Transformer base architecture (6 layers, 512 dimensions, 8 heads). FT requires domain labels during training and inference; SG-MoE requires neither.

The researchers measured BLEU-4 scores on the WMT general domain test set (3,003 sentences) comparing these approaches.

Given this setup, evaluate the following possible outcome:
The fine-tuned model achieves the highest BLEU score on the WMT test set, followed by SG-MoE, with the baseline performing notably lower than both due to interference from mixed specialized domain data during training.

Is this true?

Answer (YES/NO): NO